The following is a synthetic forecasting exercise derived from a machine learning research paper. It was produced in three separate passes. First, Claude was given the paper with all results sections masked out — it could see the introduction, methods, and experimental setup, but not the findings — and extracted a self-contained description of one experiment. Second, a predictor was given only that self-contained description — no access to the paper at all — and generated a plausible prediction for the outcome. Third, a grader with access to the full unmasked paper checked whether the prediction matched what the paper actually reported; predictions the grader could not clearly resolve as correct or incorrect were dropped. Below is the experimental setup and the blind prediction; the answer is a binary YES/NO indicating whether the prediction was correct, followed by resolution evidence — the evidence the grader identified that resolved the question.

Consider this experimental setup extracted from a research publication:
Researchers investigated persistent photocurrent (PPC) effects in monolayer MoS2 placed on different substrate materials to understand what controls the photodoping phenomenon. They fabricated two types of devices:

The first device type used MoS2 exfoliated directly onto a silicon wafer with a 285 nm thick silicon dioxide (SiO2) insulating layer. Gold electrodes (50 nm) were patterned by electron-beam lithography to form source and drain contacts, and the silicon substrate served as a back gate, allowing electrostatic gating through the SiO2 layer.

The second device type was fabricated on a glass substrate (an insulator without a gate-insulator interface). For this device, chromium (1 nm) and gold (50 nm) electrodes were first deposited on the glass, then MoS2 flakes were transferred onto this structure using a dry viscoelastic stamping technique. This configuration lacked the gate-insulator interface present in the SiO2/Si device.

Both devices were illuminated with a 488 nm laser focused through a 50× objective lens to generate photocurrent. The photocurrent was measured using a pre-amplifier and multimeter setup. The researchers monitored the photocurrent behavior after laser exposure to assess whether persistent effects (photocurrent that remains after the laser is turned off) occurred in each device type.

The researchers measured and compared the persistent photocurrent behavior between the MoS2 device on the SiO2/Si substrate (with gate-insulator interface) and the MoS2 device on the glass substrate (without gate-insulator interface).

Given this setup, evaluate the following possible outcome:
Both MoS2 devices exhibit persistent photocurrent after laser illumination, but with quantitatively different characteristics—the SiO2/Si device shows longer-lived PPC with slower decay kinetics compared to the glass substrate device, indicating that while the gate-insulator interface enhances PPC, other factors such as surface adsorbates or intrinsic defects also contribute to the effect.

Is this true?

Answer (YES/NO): NO